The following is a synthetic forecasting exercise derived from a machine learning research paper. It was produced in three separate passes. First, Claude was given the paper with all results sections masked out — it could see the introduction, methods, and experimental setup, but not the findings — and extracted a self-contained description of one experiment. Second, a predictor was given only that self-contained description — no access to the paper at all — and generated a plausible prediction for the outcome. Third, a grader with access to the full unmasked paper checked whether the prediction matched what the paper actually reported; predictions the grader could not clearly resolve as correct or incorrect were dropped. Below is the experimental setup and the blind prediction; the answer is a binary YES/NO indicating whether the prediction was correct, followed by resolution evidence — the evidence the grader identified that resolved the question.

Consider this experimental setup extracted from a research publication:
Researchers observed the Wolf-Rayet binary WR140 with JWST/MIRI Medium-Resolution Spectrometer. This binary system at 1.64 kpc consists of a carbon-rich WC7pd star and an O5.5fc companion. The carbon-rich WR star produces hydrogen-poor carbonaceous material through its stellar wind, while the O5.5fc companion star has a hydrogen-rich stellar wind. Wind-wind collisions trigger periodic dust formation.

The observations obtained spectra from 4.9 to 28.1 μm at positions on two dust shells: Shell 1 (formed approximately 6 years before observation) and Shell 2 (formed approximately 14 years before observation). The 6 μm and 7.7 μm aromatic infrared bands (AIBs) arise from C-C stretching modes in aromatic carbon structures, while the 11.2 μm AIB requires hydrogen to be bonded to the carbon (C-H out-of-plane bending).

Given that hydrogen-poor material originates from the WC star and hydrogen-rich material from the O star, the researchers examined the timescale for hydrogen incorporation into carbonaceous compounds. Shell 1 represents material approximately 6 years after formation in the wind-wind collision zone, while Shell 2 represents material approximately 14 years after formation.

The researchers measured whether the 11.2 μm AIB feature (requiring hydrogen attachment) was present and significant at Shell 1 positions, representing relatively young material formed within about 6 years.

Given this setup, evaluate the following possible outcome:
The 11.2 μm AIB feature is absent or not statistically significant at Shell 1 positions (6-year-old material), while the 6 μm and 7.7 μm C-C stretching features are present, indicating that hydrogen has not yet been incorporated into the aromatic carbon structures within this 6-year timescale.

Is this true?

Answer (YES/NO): YES